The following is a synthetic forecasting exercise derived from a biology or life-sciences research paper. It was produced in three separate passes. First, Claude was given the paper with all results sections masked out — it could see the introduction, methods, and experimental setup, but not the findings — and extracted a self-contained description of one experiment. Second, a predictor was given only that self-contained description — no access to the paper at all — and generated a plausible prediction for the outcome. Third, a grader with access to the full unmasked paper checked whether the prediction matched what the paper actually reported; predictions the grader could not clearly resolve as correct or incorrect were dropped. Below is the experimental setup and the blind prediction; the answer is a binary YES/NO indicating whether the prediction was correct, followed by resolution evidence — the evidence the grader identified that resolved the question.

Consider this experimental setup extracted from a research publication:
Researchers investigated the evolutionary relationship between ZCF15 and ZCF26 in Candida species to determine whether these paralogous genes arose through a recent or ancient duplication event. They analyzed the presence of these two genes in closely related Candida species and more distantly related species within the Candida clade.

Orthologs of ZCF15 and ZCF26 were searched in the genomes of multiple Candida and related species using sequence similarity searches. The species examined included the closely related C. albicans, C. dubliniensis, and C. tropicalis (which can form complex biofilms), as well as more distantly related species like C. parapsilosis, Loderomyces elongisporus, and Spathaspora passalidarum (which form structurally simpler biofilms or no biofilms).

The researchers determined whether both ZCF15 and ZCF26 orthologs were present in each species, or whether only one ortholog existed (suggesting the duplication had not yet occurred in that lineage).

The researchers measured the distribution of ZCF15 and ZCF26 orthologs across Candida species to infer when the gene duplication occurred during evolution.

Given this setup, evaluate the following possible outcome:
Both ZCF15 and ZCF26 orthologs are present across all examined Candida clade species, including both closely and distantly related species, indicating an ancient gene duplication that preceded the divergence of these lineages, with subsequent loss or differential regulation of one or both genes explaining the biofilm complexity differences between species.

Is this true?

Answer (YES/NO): NO